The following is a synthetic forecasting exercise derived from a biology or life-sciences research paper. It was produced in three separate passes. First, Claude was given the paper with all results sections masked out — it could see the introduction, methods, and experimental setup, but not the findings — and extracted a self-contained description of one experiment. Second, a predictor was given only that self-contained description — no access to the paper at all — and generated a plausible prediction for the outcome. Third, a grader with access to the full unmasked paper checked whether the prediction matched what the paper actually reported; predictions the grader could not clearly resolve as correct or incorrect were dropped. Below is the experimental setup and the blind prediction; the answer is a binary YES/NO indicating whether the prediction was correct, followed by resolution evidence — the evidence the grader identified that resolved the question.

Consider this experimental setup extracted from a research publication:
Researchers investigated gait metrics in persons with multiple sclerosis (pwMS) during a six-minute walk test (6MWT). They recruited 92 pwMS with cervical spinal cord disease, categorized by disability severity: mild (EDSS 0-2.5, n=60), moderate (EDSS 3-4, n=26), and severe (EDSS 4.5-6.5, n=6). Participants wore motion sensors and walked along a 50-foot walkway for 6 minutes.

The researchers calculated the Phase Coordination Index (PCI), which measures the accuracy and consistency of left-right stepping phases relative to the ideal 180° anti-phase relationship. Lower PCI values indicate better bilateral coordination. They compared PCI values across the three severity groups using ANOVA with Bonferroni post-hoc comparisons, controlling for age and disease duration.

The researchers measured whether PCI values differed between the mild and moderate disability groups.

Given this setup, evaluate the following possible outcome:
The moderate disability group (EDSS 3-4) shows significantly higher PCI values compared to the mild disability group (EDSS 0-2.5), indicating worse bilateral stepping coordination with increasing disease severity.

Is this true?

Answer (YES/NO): YES